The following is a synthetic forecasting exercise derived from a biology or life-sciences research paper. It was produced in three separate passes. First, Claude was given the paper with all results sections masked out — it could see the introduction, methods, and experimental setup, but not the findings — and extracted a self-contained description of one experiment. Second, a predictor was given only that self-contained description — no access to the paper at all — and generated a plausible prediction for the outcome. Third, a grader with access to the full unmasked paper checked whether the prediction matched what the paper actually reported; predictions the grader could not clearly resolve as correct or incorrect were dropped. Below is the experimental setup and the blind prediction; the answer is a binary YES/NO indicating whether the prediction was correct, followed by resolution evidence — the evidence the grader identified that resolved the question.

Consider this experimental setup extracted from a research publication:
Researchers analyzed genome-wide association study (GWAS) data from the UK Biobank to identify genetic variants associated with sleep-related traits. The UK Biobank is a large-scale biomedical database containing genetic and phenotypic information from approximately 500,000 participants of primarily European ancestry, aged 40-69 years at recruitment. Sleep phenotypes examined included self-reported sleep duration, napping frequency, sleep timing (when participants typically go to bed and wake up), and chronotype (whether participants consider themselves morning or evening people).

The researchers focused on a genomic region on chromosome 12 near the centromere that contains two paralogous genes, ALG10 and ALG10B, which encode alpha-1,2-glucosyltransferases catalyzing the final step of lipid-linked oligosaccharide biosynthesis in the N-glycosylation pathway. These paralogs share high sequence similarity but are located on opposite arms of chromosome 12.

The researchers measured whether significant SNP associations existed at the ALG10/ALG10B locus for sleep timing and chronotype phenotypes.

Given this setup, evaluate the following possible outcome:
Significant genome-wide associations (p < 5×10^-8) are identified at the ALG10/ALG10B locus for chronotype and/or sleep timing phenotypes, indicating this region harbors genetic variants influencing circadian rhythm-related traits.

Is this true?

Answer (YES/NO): YES